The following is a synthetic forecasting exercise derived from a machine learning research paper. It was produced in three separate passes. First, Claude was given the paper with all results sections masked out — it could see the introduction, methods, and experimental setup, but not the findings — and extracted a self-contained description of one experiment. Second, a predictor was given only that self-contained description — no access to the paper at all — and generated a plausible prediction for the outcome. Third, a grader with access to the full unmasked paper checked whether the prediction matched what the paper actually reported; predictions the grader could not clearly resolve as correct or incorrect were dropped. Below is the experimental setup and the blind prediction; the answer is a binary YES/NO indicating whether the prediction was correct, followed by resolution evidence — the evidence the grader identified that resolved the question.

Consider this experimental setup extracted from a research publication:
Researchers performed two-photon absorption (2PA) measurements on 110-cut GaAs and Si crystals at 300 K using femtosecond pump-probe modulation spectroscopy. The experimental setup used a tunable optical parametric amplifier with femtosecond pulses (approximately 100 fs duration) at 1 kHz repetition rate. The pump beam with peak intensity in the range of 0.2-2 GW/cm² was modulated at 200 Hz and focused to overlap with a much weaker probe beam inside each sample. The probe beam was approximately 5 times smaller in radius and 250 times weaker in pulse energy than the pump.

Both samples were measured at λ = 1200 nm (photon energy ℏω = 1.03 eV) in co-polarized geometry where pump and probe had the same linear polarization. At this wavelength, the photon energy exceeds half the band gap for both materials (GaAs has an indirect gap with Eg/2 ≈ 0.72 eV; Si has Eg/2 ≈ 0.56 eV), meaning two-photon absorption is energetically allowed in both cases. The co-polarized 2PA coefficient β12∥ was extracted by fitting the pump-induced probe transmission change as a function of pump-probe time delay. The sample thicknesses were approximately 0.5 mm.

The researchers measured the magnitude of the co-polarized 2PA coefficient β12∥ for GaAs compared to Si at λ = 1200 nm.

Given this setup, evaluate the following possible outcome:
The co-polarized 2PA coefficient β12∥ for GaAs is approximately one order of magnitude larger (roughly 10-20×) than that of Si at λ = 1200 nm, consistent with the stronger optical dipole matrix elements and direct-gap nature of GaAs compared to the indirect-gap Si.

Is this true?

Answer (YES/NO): YES